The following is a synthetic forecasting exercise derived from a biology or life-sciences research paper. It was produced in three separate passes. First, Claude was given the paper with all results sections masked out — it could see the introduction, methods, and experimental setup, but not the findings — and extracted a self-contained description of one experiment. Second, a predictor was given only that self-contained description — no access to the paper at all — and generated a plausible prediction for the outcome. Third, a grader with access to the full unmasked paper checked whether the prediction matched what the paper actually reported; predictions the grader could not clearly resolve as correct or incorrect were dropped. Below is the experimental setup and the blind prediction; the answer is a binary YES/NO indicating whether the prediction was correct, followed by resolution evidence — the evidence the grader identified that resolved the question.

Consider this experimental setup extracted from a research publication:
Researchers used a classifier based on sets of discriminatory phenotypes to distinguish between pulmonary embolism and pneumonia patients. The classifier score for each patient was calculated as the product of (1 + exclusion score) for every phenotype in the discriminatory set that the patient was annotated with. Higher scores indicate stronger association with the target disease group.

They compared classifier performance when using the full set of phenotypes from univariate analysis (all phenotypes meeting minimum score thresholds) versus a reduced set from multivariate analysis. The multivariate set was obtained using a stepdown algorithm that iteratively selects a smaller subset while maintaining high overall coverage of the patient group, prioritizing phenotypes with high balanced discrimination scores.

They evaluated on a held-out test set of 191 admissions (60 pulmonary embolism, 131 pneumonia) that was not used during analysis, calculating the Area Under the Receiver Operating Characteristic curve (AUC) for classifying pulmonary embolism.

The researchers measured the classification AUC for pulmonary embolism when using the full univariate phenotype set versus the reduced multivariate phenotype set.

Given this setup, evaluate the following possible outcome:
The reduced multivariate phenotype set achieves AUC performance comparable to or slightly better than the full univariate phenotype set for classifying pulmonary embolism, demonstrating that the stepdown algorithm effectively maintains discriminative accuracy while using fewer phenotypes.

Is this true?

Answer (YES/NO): NO